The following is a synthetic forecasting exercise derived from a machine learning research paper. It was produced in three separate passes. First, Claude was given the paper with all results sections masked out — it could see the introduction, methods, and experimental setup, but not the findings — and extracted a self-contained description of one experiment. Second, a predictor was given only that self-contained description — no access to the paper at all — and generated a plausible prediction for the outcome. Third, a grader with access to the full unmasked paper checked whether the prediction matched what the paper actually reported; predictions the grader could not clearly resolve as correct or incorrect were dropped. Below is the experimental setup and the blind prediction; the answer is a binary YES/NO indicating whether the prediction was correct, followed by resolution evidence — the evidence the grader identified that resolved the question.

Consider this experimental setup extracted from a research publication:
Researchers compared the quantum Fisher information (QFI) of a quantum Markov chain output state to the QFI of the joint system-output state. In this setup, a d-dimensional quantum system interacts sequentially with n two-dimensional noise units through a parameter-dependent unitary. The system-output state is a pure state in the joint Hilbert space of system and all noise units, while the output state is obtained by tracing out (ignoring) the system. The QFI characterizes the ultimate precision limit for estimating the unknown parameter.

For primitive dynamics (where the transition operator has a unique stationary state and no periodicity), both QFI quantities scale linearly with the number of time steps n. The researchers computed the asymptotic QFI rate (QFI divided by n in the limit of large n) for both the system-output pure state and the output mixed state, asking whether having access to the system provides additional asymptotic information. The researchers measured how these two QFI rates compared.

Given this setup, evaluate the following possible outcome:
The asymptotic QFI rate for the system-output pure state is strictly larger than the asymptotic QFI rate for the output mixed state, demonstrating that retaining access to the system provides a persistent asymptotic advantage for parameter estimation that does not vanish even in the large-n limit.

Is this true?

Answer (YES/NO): NO